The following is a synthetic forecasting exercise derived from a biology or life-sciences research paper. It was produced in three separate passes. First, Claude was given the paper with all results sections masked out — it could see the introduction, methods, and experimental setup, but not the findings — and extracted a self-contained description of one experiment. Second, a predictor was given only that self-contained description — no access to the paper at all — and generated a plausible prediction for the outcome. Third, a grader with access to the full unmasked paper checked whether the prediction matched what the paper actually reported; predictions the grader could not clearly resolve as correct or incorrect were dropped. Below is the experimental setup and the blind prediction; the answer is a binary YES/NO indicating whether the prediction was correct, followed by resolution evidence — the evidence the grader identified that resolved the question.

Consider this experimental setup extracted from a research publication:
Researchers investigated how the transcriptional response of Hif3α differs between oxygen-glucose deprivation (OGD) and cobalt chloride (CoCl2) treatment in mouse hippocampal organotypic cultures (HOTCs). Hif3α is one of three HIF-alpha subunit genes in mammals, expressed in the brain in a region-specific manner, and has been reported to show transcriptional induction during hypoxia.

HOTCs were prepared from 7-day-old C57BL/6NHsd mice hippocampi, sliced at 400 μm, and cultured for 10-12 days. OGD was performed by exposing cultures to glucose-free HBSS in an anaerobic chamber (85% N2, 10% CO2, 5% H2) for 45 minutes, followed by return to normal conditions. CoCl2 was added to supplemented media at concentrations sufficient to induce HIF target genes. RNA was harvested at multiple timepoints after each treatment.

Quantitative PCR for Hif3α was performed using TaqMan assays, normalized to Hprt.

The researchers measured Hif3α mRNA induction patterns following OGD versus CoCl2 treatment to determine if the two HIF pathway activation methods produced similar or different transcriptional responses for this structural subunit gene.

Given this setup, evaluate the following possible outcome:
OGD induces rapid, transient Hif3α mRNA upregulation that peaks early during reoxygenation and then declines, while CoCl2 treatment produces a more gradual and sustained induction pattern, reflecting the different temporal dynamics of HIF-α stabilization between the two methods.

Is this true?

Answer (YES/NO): NO